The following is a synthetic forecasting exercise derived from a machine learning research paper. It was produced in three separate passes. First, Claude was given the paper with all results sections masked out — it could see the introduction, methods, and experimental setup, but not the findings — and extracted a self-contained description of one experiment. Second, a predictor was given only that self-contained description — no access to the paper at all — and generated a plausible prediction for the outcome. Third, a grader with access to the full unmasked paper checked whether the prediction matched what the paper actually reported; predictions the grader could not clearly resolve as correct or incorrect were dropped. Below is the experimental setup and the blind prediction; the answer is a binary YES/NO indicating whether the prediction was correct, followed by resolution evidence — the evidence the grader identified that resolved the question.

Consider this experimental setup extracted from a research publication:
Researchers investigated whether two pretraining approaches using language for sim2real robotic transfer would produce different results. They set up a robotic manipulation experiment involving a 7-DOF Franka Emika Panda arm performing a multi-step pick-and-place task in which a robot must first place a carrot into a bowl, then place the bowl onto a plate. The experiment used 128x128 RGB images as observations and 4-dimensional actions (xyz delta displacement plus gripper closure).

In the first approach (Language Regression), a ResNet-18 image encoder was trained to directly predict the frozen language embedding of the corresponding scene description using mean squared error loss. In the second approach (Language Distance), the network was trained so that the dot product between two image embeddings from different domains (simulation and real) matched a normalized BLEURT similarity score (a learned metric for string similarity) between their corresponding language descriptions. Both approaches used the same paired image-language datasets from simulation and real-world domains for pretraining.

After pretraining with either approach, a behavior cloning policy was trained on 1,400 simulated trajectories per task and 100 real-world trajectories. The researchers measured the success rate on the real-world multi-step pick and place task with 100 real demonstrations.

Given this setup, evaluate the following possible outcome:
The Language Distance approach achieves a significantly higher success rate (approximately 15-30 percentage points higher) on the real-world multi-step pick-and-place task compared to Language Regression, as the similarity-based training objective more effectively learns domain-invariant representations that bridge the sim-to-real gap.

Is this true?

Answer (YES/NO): NO